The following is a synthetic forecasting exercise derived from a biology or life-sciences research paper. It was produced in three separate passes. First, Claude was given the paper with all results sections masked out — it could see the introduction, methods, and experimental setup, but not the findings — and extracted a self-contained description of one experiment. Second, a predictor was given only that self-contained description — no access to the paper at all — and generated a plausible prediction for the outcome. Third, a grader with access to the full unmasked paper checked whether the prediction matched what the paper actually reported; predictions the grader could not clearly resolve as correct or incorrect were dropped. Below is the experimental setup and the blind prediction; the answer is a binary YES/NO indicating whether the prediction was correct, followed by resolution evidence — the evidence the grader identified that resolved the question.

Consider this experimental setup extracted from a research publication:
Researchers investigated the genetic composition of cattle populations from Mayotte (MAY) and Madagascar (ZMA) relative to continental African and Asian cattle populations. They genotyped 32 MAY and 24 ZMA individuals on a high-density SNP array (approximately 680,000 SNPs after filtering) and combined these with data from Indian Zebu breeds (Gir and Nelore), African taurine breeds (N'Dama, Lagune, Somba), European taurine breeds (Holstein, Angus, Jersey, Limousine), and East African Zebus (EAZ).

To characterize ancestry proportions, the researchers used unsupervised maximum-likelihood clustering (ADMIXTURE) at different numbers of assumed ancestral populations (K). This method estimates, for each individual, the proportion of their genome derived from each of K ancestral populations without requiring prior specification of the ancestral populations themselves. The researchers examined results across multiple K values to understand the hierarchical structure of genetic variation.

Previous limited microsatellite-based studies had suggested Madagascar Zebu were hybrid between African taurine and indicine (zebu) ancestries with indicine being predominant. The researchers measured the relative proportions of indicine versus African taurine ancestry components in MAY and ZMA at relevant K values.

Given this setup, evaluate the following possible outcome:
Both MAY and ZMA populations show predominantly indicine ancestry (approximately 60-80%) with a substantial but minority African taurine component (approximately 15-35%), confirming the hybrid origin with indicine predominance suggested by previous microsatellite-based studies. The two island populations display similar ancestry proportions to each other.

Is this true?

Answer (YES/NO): NO